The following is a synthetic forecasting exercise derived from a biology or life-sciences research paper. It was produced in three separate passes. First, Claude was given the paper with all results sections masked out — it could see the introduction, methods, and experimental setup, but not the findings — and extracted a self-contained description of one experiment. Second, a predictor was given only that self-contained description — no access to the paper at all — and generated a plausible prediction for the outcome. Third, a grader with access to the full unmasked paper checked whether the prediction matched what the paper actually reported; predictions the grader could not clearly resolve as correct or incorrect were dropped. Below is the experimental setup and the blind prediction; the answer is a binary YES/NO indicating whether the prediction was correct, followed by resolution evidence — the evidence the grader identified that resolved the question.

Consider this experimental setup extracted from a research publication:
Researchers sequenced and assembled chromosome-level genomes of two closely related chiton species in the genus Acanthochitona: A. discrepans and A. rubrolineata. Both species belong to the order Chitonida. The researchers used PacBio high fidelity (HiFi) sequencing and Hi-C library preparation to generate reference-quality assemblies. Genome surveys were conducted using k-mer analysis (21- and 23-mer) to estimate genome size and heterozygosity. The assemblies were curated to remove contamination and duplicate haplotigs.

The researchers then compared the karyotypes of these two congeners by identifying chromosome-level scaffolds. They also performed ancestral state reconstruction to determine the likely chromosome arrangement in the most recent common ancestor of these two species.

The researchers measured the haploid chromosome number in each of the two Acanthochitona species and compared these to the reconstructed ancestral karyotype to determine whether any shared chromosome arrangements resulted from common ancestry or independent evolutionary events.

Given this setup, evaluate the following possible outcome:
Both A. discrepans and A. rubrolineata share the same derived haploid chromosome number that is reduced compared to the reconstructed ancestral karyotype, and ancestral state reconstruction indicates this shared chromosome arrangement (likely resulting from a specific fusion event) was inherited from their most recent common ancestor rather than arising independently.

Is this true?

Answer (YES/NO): NO